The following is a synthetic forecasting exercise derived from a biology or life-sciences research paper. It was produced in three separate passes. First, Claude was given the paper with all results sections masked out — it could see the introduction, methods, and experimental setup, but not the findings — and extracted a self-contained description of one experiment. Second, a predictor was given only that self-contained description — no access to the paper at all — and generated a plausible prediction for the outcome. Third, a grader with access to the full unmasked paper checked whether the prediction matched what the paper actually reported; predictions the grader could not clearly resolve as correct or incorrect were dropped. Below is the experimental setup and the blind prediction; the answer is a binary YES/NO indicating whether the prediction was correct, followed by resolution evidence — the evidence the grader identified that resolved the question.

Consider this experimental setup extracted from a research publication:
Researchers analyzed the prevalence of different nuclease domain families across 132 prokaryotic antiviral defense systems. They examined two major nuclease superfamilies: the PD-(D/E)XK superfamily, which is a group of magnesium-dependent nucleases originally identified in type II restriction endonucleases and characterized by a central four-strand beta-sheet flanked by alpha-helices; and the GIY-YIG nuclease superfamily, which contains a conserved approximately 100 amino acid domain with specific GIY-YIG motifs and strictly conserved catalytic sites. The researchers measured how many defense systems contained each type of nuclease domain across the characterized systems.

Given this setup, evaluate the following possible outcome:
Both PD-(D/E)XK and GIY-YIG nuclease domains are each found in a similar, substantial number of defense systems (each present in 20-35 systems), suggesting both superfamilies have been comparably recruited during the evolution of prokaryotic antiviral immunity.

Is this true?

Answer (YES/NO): NO